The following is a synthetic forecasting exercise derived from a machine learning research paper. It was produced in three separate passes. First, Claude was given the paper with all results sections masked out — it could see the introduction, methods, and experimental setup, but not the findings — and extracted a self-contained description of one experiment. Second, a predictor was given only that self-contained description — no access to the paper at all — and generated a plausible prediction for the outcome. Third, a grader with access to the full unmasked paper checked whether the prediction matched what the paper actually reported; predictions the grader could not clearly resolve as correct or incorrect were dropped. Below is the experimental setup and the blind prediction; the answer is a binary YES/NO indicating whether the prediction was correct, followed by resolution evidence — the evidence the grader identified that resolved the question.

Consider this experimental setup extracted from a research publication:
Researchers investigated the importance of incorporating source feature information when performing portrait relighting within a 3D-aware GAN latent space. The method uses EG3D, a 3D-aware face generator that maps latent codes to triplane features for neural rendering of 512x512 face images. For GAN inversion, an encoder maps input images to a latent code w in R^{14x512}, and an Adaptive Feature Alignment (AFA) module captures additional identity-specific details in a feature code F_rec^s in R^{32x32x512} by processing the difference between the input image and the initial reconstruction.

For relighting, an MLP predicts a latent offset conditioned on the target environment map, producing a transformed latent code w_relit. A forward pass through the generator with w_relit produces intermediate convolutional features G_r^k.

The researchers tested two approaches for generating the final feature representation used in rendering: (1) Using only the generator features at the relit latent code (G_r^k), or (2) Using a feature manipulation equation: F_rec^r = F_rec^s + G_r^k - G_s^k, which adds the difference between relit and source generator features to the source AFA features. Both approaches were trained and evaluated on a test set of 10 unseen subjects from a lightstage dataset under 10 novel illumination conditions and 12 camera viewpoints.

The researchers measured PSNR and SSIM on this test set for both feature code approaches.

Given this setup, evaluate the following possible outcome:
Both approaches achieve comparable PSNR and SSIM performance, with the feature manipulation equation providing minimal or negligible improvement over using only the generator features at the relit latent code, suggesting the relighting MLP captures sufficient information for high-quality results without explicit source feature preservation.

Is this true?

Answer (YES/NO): NO